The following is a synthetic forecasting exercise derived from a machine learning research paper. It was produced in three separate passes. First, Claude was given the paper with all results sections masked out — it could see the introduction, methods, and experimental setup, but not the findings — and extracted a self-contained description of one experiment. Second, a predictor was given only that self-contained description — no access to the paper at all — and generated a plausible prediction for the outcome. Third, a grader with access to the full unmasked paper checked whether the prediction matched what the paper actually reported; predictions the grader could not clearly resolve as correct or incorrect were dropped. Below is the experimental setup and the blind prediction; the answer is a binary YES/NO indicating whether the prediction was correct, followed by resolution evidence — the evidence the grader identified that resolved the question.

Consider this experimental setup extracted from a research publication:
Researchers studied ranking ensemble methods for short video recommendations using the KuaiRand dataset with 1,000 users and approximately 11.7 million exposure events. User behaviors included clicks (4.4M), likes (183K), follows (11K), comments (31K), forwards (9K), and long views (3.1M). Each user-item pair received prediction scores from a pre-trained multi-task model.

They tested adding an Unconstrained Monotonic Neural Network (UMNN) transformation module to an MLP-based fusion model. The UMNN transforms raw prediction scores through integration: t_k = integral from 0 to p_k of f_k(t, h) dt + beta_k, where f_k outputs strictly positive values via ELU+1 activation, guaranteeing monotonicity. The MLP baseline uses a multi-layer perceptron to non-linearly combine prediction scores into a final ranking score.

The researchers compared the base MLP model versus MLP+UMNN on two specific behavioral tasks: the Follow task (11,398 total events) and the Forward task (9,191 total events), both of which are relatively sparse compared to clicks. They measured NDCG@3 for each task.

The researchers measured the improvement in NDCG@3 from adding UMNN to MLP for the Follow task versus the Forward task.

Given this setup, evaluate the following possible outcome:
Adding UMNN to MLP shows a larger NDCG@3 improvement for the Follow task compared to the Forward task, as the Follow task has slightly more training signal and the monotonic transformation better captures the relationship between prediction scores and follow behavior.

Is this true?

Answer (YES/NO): YES